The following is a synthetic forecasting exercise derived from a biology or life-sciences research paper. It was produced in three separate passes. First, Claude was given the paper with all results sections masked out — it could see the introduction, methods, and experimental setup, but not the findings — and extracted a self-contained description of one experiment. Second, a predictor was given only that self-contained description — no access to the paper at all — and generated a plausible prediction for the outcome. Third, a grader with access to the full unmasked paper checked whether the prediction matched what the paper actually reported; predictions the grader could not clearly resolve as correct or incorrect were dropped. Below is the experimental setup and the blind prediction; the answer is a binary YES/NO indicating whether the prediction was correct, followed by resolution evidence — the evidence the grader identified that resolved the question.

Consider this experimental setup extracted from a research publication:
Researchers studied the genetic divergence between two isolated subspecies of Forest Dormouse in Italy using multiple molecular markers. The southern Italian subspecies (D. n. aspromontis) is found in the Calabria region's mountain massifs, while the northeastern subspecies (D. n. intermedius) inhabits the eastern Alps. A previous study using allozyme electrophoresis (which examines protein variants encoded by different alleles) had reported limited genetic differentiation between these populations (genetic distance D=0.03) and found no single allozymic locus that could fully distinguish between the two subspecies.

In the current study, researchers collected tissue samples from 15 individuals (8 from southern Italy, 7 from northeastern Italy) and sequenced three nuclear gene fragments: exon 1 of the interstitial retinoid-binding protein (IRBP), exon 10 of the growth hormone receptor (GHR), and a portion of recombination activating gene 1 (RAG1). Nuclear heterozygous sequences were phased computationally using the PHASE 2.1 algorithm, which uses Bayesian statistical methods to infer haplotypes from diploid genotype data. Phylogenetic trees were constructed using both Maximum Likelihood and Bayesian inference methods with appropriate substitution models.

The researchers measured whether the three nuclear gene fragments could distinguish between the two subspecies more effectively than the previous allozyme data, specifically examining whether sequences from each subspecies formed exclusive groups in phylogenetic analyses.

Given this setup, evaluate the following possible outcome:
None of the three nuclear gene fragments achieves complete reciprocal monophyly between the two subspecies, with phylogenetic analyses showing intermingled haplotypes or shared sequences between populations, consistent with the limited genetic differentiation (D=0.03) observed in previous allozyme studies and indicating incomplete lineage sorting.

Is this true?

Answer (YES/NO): NO